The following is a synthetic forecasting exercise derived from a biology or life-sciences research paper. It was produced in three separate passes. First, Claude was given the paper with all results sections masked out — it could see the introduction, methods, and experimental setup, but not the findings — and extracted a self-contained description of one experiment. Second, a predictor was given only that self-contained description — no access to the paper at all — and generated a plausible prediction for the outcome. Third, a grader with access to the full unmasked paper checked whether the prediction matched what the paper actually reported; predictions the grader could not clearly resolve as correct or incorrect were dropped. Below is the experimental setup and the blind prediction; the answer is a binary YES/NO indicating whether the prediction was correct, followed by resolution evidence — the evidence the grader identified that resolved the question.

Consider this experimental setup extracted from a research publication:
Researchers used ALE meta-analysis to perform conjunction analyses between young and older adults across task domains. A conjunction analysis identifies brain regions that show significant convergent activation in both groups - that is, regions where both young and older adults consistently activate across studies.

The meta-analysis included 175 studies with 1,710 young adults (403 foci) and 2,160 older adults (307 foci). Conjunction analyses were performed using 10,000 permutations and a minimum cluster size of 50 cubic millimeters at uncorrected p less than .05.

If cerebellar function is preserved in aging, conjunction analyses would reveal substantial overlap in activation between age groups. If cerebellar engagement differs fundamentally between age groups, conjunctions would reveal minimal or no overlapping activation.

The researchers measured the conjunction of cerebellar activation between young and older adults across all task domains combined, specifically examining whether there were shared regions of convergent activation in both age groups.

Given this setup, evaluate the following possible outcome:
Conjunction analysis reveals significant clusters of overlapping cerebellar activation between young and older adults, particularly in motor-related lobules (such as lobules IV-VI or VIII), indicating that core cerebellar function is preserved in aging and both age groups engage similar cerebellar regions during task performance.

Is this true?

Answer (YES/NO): NO